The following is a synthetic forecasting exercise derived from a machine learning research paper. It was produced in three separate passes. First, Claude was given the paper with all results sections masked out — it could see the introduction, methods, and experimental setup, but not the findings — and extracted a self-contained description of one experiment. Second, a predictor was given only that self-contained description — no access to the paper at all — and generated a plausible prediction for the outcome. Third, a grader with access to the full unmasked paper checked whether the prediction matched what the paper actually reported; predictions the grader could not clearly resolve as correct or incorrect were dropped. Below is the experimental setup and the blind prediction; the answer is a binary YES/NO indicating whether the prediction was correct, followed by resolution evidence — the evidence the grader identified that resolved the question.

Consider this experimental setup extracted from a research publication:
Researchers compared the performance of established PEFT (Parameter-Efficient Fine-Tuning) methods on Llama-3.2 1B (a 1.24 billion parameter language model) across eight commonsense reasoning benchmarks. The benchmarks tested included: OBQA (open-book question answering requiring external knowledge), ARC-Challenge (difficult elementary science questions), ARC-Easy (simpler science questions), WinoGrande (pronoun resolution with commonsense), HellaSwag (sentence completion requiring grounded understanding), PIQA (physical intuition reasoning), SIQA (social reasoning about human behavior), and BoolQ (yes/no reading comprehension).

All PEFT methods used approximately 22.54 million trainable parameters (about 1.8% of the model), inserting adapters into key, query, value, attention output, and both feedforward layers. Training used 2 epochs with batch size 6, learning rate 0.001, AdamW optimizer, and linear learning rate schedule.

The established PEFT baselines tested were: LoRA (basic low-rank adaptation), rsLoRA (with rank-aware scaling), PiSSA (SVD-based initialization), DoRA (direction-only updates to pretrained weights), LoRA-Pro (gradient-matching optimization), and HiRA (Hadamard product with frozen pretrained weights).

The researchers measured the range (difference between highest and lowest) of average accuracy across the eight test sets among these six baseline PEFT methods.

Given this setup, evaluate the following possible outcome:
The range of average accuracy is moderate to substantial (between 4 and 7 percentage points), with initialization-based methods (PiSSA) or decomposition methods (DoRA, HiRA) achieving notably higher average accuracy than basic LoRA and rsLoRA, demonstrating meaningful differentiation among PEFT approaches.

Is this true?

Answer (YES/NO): NO